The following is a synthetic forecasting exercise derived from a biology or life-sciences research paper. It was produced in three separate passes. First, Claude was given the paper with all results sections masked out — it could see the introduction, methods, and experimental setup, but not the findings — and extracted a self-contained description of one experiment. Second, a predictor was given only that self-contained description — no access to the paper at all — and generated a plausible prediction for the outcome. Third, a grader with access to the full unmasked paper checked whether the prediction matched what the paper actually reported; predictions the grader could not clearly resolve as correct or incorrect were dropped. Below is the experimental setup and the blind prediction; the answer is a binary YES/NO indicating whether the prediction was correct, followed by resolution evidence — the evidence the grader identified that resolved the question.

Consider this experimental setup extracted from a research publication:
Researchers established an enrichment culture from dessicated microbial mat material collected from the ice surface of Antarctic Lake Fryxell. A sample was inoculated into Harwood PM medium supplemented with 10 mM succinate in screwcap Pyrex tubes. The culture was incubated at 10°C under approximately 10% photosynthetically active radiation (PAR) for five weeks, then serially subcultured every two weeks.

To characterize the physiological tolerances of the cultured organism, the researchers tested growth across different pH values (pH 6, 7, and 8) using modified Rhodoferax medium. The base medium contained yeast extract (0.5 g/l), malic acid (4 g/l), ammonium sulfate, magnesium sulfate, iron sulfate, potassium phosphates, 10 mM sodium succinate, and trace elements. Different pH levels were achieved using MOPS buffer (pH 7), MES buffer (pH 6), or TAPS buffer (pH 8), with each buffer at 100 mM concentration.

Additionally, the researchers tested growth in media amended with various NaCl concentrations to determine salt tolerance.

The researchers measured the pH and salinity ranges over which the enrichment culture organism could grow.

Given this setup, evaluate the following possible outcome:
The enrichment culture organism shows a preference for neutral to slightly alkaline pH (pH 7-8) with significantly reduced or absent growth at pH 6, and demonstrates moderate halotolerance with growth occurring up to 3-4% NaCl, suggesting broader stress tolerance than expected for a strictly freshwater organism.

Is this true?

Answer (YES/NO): NO